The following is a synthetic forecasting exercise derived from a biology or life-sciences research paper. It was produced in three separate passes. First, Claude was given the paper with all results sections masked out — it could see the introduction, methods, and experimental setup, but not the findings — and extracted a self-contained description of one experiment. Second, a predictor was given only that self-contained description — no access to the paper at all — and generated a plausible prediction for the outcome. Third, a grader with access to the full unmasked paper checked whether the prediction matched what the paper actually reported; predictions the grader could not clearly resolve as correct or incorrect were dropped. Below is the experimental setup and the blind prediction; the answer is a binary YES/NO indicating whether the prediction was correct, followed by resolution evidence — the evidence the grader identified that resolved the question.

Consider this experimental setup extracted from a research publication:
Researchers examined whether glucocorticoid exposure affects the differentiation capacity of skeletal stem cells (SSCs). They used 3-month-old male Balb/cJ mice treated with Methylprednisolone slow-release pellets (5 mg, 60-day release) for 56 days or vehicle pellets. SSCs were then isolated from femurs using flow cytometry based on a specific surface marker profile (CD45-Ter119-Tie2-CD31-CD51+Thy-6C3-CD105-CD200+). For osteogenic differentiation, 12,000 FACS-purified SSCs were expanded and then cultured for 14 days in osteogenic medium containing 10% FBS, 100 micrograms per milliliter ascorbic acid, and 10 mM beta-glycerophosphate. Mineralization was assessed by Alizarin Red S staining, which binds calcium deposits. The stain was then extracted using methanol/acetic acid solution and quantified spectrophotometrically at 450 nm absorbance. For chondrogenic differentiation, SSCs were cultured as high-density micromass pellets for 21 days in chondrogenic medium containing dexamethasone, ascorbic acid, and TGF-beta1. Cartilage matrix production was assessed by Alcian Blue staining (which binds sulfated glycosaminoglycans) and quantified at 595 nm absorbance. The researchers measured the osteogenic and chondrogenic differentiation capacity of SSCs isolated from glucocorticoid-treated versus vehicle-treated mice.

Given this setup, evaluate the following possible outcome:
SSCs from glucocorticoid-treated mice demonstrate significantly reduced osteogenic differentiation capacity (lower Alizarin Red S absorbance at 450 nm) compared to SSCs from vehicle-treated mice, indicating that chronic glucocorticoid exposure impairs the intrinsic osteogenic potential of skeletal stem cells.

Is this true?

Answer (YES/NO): YES